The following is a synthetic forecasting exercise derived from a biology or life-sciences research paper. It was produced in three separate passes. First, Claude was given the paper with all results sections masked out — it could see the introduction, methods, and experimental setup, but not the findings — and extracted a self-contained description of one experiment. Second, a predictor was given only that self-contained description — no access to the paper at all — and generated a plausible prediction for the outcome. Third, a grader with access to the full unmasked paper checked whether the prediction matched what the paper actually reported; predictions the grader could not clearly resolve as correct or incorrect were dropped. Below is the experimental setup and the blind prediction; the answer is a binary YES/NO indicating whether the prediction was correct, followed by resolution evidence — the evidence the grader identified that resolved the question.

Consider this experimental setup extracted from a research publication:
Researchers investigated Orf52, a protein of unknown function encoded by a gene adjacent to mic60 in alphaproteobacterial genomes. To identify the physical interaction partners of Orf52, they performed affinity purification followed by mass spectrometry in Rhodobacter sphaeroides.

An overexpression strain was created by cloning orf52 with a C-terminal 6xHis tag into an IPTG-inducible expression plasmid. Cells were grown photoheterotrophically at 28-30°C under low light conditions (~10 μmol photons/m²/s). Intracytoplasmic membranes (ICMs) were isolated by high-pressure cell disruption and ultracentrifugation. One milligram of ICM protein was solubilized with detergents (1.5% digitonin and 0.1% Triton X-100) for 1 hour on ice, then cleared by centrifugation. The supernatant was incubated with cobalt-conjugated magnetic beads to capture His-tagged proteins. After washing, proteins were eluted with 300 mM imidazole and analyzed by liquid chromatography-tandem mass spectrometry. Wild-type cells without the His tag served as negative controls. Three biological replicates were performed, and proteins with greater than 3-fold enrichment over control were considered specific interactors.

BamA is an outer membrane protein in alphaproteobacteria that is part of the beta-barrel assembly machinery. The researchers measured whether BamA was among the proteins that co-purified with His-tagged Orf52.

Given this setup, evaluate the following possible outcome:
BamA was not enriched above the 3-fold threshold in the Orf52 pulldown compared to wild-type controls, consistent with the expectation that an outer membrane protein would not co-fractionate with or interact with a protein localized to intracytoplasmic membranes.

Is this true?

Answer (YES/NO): NO